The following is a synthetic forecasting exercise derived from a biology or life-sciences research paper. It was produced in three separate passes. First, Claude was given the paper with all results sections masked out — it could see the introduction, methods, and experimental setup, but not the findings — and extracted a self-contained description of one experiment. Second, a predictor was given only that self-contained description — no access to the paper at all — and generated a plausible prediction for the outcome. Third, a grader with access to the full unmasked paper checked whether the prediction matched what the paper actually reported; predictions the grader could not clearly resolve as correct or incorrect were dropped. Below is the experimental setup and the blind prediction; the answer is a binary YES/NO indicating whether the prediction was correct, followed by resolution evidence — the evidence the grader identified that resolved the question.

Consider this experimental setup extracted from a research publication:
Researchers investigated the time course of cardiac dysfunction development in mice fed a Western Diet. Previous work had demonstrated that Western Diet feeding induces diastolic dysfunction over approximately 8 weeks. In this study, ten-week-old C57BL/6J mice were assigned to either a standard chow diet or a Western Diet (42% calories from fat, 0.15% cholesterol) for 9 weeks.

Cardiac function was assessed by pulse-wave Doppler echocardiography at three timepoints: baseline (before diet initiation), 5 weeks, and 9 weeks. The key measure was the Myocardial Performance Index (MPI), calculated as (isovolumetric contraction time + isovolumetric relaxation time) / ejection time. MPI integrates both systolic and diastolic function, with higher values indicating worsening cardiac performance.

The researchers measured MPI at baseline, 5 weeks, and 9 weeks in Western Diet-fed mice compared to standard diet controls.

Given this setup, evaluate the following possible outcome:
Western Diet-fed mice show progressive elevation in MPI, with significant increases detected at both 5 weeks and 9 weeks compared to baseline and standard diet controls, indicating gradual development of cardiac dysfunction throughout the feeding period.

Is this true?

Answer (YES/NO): YES